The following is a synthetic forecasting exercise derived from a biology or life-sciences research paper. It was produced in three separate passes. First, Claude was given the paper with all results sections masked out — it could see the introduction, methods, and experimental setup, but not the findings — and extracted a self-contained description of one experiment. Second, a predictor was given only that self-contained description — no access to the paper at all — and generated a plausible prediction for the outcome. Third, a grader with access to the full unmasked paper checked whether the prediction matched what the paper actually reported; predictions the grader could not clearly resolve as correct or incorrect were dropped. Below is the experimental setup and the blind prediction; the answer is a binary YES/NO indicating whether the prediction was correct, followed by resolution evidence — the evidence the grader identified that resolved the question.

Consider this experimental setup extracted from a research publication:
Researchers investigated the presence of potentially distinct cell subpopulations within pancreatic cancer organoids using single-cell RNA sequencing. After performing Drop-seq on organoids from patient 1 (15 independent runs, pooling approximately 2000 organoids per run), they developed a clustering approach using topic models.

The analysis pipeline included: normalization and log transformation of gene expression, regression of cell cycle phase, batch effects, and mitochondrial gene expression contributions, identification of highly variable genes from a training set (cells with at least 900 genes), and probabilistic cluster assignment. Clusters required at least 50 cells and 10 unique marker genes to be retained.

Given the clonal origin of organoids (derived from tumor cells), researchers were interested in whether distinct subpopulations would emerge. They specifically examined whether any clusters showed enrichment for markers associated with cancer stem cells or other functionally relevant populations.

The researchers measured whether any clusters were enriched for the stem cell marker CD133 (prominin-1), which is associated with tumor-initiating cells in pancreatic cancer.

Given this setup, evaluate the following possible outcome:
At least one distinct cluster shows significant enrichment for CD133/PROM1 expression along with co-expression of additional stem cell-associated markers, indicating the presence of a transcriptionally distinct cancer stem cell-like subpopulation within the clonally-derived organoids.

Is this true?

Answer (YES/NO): NO